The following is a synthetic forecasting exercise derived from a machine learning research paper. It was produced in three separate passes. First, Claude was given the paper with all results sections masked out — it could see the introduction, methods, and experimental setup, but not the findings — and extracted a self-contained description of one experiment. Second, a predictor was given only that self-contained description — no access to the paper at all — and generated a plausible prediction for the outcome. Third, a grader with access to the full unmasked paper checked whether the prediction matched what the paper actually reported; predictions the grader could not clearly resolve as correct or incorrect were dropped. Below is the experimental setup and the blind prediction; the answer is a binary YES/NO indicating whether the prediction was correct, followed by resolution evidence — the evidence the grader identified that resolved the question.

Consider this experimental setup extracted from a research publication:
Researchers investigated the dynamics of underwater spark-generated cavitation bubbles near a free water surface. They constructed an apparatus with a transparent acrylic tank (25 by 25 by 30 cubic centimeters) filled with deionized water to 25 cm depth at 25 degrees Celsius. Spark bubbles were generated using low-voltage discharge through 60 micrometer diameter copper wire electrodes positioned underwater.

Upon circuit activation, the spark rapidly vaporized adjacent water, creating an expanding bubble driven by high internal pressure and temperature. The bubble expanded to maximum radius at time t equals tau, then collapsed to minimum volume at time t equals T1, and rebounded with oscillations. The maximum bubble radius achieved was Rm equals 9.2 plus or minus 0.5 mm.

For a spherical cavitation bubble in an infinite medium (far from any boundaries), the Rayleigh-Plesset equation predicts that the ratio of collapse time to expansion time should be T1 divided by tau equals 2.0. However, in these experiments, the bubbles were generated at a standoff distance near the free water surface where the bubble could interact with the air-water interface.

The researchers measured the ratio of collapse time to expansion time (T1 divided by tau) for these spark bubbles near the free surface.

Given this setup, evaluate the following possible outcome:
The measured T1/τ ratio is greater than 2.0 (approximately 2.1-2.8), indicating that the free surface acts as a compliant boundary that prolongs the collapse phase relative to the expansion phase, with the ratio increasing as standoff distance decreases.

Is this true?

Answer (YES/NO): NO